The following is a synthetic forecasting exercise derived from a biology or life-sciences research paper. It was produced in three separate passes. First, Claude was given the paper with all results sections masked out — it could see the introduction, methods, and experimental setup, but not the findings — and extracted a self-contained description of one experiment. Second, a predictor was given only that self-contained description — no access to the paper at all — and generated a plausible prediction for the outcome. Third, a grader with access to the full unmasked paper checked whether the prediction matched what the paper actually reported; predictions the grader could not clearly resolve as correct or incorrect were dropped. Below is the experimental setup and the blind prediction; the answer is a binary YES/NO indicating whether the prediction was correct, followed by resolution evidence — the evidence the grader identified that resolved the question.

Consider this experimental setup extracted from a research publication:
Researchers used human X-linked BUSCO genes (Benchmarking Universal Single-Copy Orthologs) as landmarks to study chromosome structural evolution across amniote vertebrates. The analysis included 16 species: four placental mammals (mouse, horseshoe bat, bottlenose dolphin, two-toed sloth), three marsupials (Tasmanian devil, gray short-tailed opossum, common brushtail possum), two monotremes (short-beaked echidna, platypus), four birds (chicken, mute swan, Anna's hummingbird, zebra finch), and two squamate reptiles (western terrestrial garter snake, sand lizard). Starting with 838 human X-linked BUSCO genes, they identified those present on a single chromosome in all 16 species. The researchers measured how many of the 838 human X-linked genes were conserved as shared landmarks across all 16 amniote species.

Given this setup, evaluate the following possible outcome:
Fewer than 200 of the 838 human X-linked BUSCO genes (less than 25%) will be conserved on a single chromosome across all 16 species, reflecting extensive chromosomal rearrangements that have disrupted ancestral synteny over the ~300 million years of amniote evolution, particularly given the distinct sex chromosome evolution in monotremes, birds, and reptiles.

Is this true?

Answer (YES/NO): YES